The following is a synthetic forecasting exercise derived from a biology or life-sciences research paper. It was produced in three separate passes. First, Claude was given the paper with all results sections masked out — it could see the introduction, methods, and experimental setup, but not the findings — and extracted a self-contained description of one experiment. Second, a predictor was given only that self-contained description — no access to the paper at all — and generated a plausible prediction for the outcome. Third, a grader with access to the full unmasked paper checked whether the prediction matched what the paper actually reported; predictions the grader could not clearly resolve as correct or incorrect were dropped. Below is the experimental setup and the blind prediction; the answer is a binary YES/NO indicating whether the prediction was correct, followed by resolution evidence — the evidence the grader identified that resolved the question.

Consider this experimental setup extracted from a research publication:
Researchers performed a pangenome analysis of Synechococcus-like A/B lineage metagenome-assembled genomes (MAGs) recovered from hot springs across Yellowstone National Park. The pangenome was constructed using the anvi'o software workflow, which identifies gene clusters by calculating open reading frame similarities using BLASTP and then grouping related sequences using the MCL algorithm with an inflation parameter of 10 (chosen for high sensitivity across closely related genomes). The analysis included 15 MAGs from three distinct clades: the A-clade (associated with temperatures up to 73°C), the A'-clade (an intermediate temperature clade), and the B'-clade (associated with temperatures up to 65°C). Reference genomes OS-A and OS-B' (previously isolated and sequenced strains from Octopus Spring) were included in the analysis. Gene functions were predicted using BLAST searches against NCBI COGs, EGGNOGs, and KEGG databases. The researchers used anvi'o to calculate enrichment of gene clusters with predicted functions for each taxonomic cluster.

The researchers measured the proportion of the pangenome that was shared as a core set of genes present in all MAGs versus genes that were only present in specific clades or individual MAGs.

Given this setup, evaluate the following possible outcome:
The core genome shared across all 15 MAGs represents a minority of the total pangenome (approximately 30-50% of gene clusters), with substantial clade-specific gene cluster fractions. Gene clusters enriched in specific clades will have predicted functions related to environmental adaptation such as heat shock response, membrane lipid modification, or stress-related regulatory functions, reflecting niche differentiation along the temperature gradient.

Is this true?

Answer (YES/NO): NO